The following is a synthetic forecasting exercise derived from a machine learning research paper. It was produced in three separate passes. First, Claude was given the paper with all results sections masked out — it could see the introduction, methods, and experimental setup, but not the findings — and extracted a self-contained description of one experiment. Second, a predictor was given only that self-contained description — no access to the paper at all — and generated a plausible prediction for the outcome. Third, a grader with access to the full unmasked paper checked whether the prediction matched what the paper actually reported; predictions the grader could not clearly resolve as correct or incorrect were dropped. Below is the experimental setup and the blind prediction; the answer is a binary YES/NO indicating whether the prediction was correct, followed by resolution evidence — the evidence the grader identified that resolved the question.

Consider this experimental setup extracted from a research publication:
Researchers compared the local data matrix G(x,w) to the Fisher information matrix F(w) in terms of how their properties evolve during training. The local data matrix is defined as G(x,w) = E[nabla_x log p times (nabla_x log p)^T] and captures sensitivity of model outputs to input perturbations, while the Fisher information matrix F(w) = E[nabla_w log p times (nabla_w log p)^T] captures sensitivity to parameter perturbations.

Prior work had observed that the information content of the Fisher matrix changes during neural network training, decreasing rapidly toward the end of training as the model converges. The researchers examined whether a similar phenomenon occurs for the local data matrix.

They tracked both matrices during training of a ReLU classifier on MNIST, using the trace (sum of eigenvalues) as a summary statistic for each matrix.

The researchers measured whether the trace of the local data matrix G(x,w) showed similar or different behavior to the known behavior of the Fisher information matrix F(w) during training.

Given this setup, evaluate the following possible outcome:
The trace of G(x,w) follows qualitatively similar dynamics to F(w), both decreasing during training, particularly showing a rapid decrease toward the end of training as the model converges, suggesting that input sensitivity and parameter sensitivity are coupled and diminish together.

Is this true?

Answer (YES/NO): YES